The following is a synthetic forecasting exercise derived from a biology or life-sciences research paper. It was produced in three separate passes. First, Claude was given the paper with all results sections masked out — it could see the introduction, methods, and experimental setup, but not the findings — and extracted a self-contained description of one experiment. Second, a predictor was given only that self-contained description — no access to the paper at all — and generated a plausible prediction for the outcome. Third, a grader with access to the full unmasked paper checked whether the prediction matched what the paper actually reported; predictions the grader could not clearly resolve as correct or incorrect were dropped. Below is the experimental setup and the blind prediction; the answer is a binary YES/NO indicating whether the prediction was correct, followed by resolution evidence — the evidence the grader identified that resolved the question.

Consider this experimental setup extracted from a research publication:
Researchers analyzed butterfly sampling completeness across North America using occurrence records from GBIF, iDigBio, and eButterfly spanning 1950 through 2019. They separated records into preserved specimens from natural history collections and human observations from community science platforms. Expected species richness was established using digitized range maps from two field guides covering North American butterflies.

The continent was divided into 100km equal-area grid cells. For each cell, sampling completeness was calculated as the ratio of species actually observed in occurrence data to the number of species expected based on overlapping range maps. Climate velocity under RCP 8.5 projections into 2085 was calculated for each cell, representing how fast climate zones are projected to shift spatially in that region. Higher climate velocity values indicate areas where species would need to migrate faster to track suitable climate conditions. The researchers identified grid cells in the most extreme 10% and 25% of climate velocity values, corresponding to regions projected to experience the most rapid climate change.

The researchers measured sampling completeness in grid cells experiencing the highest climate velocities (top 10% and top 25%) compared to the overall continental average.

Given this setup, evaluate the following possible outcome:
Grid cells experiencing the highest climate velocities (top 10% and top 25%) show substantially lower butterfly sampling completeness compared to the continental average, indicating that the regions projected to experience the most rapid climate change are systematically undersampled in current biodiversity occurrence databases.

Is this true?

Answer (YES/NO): YES